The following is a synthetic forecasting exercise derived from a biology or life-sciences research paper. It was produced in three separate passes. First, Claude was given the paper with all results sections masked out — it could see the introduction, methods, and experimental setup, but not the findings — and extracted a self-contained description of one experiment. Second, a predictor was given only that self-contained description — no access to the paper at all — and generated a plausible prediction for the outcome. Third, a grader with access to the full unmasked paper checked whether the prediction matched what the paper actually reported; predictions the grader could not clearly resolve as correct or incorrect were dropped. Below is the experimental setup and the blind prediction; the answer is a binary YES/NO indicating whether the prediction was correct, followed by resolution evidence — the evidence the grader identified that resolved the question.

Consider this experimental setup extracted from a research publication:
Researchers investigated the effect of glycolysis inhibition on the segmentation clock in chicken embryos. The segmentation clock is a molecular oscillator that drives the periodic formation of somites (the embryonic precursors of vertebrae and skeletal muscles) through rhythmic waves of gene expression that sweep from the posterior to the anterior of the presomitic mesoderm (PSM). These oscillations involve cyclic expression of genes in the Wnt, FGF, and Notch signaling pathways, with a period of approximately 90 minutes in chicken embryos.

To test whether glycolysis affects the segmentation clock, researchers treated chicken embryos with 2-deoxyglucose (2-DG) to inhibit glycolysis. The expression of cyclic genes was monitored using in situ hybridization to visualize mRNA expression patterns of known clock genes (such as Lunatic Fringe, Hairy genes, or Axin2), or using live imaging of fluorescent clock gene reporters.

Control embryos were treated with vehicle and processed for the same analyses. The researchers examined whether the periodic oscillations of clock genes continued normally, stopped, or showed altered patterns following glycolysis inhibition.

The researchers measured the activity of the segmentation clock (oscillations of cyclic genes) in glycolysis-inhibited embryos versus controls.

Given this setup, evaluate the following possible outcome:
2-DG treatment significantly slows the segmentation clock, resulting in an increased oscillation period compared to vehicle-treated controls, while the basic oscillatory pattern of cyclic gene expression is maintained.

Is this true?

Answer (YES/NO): NO